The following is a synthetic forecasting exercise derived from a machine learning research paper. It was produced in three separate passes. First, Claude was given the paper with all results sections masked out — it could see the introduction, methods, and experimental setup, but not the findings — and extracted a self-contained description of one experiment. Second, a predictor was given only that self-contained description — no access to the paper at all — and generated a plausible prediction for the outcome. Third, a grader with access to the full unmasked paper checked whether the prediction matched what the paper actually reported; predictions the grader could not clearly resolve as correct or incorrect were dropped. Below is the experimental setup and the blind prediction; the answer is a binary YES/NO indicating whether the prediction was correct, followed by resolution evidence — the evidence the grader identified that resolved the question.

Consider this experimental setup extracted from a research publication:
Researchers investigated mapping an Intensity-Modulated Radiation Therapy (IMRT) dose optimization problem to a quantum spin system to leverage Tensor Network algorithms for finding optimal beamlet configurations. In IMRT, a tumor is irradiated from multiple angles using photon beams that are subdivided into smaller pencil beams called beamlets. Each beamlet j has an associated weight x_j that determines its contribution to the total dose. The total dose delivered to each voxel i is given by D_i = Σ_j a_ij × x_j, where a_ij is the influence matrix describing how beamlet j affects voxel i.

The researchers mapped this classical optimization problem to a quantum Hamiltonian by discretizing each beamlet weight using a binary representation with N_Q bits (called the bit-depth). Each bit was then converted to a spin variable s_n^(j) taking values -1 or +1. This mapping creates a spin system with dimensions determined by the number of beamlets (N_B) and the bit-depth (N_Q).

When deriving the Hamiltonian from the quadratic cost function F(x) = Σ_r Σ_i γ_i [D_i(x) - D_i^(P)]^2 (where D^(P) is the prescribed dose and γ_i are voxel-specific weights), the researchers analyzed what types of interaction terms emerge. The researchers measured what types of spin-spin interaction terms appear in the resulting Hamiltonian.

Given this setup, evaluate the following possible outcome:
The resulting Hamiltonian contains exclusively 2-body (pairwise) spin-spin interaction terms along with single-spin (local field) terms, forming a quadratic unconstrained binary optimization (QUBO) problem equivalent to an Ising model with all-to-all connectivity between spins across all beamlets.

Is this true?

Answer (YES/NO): YES